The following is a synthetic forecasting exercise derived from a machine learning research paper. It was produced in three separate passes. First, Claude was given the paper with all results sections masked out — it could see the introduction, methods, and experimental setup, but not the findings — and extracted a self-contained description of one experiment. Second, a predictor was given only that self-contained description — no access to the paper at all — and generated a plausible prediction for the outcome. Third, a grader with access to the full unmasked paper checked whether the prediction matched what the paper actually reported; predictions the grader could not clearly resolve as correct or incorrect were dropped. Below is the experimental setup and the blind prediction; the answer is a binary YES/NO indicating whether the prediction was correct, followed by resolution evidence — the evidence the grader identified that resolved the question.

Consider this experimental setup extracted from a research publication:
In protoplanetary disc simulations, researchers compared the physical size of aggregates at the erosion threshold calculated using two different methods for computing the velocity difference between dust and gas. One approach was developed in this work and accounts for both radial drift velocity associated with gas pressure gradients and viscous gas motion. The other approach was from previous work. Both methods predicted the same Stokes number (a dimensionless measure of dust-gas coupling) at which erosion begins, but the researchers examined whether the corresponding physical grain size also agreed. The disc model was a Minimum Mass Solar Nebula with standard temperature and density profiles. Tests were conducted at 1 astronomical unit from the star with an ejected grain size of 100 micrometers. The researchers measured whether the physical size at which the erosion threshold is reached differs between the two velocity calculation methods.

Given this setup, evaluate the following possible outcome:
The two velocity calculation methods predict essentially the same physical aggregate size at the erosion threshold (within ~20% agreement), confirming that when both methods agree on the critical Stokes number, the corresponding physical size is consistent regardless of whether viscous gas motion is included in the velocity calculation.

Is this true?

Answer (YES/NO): NO